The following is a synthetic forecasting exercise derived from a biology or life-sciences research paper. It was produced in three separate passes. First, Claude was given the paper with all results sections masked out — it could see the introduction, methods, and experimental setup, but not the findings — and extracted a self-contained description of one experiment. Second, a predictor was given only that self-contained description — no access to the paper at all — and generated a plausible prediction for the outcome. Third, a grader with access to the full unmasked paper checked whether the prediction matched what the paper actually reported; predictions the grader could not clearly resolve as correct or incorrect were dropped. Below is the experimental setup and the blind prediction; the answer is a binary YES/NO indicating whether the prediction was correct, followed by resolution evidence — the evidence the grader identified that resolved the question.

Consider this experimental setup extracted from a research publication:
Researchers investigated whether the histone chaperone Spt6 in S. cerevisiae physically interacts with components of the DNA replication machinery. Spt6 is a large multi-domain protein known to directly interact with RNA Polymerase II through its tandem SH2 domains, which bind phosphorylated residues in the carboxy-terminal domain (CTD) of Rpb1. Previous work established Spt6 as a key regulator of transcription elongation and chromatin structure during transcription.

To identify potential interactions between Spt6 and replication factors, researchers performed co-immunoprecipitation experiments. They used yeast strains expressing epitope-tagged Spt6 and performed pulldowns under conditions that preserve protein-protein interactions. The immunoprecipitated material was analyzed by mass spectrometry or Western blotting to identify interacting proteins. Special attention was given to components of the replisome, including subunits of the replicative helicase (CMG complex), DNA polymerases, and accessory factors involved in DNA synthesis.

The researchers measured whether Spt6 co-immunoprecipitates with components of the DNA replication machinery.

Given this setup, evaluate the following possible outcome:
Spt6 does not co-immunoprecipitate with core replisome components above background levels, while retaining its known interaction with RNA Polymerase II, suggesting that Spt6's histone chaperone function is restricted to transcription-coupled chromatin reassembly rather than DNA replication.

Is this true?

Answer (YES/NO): NO